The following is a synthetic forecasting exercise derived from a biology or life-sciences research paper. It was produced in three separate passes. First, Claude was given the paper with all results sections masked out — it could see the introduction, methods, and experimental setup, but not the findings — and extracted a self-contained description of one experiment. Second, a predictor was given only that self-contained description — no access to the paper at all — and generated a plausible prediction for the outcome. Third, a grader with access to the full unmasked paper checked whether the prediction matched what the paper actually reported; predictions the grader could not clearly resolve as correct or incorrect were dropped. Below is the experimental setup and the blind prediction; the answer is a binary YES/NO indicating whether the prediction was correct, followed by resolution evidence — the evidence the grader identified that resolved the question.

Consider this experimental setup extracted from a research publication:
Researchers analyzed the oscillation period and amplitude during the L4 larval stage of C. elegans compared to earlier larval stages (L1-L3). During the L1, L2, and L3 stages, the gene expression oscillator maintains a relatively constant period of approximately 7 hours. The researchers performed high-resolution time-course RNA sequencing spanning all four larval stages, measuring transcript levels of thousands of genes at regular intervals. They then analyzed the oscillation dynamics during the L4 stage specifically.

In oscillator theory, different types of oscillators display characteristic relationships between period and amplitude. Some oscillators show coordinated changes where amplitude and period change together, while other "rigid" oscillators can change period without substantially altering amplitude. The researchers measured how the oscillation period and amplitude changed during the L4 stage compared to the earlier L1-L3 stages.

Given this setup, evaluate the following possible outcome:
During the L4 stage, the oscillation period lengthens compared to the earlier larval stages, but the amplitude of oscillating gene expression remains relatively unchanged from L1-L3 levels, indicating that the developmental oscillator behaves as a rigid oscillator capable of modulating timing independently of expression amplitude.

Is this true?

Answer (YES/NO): YES